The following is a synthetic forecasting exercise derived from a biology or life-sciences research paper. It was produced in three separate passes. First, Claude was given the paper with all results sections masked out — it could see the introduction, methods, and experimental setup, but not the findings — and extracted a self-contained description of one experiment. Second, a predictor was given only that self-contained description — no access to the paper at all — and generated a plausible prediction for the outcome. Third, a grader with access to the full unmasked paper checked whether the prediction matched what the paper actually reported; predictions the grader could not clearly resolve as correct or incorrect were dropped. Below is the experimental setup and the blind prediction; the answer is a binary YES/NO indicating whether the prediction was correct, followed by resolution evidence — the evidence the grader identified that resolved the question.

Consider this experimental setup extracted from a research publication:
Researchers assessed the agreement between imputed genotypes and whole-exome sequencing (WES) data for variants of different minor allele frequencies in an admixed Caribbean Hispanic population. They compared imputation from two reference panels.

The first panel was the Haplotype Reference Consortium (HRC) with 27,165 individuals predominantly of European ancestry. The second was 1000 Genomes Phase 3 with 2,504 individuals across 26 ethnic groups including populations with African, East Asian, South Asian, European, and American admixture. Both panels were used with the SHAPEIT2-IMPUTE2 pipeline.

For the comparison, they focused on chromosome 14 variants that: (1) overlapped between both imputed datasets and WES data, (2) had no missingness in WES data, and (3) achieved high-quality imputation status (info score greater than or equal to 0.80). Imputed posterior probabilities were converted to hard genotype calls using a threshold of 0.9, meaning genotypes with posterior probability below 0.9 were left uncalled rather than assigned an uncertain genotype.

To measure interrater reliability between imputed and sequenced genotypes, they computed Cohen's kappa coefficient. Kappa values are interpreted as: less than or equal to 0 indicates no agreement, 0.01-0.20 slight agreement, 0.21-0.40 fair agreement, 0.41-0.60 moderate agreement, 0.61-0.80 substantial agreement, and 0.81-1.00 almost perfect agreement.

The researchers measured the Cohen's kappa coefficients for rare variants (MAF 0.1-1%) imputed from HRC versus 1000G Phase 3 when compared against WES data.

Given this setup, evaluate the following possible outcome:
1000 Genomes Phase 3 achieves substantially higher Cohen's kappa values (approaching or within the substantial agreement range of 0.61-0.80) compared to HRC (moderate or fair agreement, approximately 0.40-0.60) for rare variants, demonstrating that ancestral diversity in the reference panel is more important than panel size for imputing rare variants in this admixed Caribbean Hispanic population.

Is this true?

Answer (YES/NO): NO